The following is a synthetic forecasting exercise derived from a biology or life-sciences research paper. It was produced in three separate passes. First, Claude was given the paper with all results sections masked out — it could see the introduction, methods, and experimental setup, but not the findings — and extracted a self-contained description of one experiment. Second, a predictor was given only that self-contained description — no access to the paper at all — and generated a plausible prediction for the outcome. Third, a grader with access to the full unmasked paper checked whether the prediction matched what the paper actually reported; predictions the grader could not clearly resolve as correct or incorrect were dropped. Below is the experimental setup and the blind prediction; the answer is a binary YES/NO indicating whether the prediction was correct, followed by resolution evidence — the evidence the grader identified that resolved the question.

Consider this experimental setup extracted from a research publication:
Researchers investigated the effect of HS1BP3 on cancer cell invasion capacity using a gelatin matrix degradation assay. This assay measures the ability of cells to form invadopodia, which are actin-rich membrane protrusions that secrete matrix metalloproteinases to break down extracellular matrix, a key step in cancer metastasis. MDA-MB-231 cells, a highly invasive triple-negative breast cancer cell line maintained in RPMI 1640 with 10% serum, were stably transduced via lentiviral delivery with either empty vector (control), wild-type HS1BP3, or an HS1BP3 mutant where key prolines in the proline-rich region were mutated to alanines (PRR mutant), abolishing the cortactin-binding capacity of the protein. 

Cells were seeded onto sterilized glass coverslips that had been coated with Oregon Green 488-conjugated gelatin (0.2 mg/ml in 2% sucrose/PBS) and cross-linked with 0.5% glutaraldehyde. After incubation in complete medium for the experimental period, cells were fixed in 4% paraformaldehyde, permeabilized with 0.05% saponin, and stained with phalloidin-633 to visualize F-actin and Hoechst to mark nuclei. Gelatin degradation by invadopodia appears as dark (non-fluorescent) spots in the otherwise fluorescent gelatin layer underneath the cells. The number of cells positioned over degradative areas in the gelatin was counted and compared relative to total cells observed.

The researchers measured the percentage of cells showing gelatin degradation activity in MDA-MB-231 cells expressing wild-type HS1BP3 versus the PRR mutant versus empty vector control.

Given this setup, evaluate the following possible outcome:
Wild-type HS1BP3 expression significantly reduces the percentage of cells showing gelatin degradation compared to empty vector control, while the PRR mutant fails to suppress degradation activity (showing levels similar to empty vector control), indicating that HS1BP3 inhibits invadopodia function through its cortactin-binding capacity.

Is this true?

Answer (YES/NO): NO